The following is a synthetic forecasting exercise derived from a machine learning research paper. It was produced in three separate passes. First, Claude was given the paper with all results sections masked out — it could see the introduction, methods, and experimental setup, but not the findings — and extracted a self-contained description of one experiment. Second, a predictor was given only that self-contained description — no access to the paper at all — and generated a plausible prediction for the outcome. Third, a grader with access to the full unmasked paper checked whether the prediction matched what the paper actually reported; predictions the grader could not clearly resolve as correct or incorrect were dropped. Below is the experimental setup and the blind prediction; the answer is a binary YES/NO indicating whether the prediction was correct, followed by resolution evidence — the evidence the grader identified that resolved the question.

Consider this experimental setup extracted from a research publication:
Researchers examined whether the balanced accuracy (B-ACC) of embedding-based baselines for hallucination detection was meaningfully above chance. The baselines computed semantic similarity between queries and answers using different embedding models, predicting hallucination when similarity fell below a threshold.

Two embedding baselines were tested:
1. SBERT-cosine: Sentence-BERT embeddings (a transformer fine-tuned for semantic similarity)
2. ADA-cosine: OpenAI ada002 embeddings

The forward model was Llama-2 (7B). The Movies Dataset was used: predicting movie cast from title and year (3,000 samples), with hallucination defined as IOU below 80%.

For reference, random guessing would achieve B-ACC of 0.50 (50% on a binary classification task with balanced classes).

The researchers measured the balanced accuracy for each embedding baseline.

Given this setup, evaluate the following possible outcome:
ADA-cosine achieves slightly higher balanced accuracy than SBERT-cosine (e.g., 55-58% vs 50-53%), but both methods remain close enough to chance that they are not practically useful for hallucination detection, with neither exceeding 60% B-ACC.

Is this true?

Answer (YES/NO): NO